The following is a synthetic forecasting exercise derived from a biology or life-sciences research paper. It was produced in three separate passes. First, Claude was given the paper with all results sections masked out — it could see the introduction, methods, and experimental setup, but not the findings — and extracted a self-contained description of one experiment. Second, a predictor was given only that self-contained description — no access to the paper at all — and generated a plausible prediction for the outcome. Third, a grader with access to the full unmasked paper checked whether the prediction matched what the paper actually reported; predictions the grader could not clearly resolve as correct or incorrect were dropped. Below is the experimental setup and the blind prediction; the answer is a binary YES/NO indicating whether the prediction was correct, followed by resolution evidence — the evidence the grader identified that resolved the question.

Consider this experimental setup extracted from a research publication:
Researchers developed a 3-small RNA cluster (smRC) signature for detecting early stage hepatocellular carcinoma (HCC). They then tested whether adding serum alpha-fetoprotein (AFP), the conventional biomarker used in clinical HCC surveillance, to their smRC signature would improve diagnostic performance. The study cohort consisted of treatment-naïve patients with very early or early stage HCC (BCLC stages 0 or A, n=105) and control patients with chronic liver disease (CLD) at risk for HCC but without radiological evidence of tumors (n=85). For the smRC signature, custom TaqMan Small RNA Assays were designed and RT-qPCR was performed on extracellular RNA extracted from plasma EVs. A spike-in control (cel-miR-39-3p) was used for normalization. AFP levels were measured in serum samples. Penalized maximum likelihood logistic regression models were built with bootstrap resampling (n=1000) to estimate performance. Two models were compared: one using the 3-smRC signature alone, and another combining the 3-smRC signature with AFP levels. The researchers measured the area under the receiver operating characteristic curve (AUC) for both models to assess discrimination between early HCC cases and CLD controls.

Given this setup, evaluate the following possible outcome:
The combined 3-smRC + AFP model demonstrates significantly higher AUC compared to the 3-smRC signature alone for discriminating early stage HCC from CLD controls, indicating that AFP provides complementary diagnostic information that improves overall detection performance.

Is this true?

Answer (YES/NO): YES